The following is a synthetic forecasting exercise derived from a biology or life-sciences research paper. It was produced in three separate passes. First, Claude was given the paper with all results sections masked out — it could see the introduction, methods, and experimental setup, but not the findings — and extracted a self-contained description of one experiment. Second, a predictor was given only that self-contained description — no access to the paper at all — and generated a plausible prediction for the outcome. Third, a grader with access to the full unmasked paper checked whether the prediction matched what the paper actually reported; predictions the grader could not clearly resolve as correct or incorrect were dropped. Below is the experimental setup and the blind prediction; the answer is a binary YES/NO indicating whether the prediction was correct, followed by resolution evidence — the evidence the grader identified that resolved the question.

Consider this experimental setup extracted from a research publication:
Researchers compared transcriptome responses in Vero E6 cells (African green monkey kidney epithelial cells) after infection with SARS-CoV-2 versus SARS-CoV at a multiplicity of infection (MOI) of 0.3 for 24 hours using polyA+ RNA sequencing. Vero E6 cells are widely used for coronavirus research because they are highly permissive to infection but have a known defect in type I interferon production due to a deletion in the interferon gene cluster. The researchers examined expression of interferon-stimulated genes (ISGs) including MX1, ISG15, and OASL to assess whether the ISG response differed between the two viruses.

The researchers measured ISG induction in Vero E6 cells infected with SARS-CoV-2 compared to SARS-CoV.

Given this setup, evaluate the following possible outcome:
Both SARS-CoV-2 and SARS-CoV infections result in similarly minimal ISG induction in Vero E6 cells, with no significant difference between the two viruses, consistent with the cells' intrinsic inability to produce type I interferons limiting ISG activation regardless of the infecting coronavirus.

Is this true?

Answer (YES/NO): NO